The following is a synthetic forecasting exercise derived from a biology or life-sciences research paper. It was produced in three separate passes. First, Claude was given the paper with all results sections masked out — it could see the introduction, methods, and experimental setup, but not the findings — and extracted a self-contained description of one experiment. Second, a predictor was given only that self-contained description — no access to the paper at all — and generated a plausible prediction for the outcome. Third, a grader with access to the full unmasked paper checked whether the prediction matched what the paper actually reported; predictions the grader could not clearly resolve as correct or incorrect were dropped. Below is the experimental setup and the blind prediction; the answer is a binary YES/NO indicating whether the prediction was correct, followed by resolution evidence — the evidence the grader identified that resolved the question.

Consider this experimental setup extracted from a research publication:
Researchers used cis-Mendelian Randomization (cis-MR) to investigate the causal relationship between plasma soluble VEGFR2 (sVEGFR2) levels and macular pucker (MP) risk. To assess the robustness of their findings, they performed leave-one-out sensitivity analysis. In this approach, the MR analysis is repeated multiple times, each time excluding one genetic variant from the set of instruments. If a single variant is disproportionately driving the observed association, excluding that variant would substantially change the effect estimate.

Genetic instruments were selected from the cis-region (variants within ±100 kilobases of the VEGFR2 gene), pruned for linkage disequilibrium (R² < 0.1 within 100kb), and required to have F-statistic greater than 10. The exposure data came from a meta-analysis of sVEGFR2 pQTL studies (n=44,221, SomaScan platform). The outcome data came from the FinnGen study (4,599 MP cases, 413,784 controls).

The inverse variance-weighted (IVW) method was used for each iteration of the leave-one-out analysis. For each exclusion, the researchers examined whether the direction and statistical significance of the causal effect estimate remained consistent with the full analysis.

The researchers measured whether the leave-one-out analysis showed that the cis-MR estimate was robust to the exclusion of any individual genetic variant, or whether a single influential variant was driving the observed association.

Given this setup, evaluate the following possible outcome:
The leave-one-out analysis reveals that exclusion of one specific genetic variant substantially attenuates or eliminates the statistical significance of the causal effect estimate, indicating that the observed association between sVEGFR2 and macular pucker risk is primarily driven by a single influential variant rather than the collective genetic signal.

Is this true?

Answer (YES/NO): NO